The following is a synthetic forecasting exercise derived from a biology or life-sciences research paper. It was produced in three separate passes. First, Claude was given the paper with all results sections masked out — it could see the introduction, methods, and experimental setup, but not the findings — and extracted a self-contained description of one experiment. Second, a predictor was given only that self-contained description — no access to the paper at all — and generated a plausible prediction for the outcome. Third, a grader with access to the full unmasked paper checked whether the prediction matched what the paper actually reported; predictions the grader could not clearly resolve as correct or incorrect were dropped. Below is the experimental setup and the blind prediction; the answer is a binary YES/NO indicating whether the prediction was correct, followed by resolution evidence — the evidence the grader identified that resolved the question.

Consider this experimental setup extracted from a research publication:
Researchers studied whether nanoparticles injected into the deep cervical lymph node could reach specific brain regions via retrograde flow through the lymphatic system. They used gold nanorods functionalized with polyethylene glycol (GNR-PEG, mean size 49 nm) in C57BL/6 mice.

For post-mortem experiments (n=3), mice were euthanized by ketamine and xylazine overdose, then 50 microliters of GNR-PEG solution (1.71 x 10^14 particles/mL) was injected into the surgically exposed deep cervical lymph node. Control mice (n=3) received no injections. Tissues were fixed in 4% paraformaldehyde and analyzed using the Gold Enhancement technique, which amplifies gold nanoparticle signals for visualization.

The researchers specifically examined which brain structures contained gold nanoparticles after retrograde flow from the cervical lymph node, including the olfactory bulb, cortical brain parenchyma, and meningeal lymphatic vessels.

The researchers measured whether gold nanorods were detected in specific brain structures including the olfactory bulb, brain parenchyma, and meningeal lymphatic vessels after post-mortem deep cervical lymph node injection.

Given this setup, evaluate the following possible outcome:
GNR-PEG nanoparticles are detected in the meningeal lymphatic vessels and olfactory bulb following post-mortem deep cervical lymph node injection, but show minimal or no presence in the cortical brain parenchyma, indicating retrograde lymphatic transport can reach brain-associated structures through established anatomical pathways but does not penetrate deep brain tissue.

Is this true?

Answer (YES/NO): NO